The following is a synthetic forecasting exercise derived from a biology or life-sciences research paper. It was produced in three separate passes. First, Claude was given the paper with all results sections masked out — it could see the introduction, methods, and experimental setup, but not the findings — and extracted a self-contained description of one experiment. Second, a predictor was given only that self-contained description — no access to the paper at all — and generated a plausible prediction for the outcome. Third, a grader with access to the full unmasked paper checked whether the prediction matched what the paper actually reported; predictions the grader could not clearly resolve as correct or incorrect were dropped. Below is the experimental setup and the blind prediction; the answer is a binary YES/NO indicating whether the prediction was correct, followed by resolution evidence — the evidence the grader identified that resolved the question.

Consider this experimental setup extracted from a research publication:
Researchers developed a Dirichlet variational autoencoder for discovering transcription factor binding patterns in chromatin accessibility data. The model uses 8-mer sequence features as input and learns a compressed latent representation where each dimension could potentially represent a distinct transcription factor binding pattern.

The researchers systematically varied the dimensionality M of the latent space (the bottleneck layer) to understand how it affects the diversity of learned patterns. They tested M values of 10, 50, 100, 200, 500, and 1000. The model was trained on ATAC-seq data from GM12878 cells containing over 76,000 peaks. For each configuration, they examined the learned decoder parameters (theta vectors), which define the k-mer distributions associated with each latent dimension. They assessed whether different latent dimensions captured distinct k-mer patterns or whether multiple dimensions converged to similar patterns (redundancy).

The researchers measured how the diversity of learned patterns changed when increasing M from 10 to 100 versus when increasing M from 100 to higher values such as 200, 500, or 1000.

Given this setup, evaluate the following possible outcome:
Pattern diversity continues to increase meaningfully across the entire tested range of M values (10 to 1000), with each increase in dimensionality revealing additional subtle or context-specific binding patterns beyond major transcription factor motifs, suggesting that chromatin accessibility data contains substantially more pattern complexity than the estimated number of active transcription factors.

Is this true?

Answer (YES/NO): NO